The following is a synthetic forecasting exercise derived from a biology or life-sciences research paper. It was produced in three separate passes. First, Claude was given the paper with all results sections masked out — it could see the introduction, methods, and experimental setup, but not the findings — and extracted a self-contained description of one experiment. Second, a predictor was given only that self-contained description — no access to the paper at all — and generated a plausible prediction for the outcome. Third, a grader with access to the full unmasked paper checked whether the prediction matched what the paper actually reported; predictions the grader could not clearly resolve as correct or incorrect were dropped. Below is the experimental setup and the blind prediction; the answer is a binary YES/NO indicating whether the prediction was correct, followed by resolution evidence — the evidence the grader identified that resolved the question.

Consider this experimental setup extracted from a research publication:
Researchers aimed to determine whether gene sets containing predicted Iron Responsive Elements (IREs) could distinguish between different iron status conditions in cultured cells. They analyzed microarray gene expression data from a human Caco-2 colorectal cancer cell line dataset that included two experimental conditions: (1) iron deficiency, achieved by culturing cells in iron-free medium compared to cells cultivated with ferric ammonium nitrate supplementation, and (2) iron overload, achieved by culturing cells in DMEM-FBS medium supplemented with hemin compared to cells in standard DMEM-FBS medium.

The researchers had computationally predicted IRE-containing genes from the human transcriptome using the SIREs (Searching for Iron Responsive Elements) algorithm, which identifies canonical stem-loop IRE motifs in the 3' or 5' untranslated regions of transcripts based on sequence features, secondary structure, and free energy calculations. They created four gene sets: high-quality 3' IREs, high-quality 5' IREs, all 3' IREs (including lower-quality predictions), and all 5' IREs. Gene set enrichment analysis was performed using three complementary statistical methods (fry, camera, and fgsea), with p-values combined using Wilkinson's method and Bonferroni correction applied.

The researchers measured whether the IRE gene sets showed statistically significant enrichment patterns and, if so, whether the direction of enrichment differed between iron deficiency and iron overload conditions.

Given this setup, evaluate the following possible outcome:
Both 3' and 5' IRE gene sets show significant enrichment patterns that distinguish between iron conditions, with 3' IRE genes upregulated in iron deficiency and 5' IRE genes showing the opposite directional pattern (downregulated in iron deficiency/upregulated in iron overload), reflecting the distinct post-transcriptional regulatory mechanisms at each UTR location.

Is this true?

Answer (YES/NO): NO